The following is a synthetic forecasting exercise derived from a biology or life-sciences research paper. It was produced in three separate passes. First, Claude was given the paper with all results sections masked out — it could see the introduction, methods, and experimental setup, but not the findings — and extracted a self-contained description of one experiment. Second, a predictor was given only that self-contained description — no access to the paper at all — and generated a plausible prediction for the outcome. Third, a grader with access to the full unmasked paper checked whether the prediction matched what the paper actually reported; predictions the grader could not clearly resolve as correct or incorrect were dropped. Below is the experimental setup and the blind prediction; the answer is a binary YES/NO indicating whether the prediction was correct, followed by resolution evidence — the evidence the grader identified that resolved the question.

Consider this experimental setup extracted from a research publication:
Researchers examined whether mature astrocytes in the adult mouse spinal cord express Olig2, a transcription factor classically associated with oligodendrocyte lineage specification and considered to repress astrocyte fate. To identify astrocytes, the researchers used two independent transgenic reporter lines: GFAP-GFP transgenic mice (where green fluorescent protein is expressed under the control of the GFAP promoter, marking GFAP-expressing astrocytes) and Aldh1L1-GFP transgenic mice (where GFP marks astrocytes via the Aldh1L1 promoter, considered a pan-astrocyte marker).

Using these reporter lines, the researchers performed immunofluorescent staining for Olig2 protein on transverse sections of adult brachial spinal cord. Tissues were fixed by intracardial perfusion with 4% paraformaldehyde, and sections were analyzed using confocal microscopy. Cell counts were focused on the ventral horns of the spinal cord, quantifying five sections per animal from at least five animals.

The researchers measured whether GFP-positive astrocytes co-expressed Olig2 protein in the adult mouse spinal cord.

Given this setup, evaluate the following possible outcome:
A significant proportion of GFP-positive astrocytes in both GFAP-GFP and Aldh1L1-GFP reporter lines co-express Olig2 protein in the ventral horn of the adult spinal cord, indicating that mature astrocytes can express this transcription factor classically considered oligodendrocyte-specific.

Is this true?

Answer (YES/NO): NO